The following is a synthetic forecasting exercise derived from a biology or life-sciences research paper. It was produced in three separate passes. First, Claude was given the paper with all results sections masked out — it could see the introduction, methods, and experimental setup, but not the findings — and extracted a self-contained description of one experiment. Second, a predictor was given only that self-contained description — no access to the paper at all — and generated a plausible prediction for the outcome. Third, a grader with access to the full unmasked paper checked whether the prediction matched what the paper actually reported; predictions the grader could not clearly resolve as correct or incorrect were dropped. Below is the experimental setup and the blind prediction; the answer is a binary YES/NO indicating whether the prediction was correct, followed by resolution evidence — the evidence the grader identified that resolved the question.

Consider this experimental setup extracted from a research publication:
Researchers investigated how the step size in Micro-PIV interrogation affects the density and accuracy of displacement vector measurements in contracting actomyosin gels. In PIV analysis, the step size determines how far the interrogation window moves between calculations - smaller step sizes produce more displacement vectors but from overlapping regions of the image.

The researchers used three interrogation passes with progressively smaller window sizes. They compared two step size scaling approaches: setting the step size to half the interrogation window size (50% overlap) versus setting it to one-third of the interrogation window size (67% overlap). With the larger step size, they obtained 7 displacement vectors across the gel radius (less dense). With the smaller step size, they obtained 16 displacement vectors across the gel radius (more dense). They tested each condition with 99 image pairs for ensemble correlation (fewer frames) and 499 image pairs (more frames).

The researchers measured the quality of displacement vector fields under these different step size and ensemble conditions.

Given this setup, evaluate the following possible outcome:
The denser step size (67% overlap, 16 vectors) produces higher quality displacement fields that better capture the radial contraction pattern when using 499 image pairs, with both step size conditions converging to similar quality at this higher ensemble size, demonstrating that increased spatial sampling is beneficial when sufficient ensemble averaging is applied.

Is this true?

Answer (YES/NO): NO